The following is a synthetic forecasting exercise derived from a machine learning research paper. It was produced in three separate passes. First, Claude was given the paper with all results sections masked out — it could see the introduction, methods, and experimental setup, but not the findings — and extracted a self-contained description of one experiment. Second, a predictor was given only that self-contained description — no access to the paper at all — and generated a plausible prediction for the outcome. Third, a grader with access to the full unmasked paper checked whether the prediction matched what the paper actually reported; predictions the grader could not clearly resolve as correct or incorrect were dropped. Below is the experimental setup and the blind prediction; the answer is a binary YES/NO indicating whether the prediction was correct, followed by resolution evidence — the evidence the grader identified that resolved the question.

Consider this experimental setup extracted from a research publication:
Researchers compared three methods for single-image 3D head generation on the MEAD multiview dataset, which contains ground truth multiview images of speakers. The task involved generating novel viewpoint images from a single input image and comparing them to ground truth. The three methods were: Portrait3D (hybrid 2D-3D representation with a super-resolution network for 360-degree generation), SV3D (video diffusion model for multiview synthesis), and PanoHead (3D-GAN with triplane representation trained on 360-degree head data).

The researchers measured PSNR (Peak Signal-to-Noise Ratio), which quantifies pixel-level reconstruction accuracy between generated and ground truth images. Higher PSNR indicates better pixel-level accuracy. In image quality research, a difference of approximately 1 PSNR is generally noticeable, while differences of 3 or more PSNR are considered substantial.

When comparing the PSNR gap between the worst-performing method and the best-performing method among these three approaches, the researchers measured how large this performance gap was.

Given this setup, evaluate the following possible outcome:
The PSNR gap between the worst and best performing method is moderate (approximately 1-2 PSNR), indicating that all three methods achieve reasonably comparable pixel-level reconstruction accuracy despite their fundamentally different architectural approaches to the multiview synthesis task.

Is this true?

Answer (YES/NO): NO